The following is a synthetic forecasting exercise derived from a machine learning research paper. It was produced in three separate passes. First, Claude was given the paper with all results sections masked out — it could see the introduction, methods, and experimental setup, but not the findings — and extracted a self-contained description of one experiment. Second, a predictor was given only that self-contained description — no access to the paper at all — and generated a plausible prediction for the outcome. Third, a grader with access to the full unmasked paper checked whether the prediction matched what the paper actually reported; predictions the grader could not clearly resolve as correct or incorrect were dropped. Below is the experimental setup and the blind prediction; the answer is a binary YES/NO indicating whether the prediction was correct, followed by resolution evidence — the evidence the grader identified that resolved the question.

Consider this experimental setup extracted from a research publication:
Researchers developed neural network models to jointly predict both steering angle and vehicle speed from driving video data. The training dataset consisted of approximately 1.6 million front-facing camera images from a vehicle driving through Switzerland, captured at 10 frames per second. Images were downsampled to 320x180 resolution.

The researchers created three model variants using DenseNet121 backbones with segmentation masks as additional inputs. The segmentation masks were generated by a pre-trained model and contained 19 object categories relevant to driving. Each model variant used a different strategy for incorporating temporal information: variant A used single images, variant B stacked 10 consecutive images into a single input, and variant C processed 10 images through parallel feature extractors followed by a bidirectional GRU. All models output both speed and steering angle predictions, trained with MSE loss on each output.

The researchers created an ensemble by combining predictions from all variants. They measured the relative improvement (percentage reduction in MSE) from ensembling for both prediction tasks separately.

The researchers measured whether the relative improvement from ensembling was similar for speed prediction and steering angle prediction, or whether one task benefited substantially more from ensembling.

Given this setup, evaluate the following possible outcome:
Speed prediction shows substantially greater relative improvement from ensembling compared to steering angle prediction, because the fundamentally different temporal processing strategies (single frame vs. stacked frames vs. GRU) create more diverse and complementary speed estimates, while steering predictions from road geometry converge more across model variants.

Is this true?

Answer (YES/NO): YES